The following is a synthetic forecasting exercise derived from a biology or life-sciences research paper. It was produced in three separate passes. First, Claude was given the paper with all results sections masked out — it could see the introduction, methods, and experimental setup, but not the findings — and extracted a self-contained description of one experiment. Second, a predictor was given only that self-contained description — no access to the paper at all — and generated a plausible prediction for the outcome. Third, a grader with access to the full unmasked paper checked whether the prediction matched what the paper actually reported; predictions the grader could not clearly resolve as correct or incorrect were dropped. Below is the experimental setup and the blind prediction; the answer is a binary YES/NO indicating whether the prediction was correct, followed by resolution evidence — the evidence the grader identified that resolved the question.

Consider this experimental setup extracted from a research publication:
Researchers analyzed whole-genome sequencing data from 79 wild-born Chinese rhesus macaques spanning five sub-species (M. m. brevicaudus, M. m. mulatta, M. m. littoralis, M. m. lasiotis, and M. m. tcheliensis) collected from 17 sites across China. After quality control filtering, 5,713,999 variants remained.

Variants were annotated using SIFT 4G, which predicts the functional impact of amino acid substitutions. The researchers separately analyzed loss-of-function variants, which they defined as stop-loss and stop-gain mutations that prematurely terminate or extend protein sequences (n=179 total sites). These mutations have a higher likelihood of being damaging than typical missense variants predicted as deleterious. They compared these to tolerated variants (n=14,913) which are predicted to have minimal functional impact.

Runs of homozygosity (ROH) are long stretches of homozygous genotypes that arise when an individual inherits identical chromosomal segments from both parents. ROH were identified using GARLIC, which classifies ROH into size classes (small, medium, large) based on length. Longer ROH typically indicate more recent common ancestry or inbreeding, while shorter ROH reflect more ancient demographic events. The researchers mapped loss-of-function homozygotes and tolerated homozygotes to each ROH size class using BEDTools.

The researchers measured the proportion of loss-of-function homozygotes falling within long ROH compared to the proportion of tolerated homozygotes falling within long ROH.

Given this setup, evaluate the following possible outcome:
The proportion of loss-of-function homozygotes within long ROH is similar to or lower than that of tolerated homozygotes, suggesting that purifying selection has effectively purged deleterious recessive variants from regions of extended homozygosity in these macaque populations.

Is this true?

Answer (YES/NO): NO